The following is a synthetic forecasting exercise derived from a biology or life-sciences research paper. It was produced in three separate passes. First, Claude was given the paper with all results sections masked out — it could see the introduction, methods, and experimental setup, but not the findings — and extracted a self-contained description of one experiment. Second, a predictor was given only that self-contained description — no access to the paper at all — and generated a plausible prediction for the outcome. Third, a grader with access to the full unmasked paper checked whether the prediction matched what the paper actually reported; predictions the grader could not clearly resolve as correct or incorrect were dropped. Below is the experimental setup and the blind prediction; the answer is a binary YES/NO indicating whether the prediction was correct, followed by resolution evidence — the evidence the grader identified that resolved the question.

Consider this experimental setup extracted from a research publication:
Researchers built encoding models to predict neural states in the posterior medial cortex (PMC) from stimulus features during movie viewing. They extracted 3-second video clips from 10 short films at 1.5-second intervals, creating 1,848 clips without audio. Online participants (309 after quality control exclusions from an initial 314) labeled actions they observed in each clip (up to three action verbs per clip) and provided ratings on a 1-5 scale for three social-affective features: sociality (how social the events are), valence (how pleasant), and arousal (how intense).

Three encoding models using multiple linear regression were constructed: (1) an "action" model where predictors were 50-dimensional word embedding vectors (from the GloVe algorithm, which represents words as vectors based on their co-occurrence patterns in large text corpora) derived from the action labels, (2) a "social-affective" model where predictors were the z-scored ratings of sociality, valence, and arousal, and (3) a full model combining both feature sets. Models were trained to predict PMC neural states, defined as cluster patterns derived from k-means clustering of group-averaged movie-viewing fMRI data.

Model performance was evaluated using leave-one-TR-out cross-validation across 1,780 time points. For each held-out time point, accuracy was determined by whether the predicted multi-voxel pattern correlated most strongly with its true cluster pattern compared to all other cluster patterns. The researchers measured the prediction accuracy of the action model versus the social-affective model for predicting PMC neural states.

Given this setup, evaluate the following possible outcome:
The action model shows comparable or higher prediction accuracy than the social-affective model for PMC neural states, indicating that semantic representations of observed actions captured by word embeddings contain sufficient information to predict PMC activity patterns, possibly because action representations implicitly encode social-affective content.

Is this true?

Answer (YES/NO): NO